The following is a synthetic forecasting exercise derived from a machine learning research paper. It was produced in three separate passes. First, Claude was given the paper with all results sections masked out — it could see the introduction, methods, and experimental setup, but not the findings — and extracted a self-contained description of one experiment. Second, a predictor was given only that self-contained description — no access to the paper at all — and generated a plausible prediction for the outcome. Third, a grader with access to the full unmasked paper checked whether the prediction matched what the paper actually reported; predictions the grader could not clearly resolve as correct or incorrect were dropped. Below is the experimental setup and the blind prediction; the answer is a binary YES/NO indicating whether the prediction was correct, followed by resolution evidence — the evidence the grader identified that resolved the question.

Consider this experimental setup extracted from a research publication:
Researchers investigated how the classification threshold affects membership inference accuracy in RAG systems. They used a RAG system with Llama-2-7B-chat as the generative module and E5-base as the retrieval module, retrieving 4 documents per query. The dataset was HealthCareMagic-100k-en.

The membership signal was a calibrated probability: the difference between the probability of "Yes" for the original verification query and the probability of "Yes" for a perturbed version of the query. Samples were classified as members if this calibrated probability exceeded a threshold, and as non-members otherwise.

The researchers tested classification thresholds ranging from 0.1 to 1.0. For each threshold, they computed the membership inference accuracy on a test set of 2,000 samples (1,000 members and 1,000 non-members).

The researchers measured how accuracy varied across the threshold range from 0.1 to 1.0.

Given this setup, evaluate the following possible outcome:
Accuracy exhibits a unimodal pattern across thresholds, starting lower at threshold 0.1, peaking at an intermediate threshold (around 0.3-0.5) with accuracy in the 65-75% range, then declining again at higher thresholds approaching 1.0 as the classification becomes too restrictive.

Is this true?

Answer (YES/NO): NO